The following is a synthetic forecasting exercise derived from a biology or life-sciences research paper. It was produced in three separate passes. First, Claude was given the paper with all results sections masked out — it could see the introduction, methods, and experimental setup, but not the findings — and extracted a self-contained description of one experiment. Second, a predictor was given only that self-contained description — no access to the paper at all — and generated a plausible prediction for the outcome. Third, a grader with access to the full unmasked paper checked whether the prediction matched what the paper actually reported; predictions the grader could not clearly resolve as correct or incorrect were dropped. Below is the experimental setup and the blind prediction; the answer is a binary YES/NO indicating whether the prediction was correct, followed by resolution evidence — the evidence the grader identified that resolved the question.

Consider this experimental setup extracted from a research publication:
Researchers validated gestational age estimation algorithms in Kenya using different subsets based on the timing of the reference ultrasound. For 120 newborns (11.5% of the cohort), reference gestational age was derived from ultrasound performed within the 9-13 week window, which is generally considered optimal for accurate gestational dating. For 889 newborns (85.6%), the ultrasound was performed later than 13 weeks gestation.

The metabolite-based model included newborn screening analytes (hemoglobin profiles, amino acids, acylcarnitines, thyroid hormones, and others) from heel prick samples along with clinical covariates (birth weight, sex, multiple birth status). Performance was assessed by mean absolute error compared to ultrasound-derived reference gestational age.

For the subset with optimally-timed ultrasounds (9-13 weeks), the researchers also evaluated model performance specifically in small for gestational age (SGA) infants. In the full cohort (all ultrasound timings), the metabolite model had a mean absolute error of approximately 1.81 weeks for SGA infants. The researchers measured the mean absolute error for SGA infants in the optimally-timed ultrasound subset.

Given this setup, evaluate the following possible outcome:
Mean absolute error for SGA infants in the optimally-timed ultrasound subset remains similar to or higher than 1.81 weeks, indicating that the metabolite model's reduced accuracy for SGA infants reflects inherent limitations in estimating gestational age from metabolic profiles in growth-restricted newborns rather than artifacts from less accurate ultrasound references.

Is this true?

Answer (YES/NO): NO